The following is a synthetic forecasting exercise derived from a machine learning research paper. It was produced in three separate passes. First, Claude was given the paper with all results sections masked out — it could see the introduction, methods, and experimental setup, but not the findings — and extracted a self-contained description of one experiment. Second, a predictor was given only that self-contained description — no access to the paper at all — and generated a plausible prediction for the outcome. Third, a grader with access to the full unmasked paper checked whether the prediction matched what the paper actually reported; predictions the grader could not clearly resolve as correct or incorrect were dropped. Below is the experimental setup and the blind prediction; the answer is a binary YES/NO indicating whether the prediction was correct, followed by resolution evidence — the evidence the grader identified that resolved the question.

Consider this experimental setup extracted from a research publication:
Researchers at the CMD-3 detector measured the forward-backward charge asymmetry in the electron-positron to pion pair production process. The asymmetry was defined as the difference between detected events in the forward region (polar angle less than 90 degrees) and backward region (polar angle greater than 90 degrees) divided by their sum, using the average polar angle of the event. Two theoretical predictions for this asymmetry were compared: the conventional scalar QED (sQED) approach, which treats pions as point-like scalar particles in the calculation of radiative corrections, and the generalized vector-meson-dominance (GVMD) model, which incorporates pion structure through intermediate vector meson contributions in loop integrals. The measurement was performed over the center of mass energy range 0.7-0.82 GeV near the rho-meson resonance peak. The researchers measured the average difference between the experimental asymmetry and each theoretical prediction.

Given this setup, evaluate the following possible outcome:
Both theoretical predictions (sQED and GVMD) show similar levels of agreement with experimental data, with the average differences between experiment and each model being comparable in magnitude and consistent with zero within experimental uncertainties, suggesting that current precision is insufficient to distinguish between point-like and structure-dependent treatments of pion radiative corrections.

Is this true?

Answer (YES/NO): NO